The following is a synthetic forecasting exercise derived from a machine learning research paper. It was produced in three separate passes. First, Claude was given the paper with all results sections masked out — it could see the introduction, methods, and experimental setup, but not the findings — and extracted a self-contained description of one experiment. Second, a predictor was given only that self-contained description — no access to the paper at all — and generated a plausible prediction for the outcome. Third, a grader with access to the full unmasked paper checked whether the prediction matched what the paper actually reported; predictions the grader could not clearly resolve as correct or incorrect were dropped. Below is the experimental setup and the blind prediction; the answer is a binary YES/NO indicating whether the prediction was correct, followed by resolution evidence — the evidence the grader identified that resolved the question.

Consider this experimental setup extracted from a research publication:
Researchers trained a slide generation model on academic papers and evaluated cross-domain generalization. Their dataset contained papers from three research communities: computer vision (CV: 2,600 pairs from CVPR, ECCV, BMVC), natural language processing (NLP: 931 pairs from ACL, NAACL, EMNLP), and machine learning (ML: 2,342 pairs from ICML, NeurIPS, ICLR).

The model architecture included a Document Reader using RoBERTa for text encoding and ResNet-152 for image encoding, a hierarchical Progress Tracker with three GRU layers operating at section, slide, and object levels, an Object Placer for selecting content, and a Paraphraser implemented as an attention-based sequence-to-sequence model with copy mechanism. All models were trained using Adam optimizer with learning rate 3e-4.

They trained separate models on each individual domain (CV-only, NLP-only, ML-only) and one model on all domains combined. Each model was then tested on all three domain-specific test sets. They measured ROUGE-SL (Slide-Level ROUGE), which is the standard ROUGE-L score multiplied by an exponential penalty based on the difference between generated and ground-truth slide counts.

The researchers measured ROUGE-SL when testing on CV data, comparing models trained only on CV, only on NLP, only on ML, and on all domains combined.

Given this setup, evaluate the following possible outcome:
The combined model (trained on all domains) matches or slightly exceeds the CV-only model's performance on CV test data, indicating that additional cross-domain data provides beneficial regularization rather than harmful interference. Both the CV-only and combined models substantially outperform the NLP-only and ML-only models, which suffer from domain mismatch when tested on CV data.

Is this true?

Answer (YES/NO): NO